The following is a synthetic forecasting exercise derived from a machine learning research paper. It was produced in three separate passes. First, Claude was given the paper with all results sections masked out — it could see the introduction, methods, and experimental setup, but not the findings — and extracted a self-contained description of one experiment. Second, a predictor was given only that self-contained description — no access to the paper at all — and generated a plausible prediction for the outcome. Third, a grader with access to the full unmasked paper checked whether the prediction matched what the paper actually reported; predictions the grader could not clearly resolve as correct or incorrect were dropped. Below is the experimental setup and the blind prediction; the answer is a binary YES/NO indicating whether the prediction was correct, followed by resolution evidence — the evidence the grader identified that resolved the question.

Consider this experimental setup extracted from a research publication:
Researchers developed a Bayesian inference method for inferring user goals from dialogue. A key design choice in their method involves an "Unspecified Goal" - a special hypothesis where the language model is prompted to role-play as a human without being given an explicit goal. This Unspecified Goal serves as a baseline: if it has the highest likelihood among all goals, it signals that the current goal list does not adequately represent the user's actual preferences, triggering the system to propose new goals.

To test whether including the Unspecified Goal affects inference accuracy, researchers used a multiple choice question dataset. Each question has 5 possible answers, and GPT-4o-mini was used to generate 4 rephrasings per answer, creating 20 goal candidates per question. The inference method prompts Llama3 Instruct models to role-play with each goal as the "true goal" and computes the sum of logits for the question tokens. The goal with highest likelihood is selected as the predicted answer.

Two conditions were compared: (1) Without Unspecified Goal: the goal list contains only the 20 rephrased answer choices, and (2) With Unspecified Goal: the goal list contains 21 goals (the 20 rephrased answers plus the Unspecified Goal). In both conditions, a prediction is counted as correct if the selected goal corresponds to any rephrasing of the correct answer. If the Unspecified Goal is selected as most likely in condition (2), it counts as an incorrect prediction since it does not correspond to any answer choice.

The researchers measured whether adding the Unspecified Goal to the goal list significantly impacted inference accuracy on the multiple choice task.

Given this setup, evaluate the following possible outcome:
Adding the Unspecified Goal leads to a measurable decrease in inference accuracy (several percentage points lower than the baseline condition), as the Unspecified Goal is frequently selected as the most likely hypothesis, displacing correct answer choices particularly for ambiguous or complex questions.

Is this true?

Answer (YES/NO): NO